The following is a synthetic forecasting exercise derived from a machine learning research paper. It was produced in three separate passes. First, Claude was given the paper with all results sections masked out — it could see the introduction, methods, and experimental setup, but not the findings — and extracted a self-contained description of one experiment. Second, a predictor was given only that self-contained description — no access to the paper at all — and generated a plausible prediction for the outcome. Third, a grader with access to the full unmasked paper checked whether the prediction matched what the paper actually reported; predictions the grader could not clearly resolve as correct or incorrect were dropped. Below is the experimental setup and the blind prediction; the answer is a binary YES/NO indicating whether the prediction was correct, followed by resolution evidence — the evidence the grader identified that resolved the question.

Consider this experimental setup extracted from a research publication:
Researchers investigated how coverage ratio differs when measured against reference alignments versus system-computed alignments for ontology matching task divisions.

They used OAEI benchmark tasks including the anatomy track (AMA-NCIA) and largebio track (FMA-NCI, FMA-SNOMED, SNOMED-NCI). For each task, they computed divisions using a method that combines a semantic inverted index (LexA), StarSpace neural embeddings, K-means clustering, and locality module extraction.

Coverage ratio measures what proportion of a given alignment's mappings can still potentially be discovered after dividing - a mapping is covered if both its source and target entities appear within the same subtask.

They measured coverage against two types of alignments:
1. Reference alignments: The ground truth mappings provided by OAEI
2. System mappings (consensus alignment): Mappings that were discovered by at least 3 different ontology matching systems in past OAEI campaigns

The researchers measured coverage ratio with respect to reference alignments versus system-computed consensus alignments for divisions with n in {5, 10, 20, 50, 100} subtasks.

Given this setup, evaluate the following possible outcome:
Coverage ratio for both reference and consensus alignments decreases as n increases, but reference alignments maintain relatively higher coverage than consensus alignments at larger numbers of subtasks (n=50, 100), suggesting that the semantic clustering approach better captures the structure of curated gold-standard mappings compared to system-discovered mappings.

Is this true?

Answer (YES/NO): NO